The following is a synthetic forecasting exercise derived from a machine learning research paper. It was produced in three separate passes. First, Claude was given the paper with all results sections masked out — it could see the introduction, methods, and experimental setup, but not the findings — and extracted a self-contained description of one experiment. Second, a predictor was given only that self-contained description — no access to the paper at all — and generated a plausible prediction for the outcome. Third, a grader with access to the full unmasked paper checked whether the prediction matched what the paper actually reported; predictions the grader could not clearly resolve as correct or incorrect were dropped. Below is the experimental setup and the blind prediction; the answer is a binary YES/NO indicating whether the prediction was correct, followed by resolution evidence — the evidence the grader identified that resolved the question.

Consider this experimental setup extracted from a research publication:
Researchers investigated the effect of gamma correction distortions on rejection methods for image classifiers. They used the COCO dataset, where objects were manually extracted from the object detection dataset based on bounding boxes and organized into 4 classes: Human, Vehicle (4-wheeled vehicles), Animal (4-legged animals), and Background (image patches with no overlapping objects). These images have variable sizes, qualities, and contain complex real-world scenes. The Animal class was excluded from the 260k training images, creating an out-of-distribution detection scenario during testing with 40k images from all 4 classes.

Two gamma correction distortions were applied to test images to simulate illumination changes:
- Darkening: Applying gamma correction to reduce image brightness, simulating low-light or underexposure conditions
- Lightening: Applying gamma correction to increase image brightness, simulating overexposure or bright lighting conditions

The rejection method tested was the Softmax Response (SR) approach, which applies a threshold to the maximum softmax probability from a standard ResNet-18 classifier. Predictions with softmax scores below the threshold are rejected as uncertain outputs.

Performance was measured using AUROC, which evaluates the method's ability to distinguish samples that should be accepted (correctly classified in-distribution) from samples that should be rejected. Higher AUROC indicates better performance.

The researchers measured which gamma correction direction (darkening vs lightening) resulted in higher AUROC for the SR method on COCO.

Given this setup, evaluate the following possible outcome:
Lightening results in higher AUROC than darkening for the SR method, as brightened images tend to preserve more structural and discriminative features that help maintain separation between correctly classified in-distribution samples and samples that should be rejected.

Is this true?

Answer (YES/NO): YES